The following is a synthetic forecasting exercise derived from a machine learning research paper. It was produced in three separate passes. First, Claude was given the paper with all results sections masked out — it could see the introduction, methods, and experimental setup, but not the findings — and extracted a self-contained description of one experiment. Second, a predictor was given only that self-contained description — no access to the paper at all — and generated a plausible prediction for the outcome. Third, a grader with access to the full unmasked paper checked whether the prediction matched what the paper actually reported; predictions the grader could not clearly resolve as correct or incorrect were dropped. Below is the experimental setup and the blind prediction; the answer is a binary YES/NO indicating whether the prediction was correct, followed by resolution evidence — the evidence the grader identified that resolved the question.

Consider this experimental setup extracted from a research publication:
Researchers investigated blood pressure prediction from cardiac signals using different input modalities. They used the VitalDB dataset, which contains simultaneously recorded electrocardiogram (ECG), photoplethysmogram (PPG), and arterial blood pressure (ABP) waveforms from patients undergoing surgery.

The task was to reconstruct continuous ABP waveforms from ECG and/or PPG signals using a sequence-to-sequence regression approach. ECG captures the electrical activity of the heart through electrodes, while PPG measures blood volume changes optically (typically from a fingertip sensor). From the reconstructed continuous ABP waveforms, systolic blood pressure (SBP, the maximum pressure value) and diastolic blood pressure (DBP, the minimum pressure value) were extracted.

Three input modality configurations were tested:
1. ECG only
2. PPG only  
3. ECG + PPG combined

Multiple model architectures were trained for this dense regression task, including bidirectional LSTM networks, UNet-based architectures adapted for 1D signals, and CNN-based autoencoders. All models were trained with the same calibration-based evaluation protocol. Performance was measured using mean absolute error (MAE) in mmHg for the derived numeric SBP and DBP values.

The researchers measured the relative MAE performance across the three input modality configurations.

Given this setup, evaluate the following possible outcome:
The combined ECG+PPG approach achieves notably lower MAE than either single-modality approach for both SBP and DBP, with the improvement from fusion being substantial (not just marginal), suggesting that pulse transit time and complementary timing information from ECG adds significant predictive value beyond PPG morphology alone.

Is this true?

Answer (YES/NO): NO